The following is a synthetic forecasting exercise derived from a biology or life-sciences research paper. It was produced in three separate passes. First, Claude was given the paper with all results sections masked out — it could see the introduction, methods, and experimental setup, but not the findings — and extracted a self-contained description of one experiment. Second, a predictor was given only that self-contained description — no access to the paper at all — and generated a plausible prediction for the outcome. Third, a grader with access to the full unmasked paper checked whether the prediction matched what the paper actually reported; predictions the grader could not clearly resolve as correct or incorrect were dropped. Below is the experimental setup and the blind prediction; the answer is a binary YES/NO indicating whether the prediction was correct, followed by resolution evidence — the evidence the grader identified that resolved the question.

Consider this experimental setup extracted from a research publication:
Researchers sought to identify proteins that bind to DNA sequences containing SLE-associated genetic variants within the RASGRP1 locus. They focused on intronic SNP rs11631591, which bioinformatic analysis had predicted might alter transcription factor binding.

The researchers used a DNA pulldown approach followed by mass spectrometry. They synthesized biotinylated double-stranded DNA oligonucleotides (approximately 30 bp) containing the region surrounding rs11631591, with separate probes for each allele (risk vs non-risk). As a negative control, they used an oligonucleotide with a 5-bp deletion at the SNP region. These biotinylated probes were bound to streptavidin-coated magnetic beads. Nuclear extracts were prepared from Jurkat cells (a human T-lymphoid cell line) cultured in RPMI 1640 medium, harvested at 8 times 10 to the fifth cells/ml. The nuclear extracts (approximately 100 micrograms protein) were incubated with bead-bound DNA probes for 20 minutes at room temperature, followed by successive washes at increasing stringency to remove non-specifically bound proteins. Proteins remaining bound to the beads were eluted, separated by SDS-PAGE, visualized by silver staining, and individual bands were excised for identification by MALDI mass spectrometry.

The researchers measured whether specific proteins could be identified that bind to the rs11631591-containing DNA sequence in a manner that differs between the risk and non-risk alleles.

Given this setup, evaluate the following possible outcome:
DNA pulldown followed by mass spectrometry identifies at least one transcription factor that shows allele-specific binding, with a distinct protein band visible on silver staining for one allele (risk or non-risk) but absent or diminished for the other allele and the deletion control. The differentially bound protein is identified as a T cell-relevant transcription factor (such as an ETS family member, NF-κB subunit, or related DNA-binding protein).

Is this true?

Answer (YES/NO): NO